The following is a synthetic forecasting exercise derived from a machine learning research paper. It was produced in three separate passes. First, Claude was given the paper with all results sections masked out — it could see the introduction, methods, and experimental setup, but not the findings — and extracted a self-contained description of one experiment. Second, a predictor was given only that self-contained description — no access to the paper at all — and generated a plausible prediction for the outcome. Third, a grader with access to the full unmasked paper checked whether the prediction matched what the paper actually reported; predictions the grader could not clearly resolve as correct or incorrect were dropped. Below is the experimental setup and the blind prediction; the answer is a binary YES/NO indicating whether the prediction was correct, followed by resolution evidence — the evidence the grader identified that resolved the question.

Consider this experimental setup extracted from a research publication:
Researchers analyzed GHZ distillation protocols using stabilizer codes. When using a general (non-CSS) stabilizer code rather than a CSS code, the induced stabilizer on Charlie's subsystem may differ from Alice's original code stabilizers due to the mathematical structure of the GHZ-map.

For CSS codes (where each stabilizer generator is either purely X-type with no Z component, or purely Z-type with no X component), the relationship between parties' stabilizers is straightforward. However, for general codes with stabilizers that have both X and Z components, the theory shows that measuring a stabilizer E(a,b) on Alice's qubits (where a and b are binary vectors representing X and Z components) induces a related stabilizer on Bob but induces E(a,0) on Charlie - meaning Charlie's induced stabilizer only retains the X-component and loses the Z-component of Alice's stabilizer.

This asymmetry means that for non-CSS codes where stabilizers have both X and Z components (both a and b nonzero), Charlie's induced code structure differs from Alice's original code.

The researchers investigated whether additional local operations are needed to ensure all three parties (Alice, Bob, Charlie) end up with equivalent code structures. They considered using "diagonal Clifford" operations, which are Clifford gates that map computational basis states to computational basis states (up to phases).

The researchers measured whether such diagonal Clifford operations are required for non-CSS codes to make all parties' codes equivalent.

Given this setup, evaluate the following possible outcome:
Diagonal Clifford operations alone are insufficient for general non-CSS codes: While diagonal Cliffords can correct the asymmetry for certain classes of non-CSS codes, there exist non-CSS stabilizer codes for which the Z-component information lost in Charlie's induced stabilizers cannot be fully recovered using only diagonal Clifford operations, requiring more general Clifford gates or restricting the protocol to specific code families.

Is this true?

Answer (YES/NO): NO